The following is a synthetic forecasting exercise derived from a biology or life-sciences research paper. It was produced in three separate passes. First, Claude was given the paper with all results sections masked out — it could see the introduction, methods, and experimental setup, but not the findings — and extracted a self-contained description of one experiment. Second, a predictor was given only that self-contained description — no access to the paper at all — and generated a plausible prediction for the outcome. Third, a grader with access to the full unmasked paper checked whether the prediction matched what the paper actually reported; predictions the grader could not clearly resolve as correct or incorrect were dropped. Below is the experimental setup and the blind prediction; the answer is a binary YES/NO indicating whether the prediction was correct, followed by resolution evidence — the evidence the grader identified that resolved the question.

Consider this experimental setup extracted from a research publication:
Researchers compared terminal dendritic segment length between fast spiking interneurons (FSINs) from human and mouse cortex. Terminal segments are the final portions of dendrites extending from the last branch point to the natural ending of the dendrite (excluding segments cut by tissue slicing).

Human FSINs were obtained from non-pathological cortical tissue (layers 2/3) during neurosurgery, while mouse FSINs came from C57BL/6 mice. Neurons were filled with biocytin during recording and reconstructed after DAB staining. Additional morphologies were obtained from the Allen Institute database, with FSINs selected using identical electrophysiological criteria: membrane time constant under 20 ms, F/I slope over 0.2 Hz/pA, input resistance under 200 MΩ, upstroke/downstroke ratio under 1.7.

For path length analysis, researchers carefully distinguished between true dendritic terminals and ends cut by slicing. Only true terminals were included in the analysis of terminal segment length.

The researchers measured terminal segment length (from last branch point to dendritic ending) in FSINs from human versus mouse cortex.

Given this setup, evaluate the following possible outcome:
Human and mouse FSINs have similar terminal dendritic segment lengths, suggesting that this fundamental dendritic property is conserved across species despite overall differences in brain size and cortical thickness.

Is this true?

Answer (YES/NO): NO